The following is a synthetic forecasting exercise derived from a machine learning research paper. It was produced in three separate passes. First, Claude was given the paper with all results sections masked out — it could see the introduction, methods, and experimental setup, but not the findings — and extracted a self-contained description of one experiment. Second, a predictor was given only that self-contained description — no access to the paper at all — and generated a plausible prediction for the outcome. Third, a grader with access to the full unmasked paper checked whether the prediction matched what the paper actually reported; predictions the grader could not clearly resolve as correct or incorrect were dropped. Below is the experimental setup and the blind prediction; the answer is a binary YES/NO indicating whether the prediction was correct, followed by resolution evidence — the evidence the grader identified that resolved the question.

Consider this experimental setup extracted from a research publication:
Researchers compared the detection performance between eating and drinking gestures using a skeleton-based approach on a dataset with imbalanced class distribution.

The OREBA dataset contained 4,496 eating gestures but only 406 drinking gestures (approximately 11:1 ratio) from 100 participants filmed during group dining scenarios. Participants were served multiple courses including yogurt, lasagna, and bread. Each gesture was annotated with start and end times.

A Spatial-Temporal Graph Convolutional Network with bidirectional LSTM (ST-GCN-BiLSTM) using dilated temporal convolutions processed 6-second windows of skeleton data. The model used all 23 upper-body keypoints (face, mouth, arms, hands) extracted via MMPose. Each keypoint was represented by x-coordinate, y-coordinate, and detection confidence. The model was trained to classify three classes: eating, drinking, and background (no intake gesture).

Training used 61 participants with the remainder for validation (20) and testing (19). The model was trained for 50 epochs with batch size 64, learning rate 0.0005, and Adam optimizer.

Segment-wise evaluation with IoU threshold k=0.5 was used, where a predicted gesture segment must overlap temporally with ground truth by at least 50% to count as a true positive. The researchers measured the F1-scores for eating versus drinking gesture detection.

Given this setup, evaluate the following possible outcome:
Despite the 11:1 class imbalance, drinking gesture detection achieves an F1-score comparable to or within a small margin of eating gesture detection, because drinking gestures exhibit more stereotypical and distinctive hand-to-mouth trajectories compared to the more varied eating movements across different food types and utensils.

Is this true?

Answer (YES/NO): NO